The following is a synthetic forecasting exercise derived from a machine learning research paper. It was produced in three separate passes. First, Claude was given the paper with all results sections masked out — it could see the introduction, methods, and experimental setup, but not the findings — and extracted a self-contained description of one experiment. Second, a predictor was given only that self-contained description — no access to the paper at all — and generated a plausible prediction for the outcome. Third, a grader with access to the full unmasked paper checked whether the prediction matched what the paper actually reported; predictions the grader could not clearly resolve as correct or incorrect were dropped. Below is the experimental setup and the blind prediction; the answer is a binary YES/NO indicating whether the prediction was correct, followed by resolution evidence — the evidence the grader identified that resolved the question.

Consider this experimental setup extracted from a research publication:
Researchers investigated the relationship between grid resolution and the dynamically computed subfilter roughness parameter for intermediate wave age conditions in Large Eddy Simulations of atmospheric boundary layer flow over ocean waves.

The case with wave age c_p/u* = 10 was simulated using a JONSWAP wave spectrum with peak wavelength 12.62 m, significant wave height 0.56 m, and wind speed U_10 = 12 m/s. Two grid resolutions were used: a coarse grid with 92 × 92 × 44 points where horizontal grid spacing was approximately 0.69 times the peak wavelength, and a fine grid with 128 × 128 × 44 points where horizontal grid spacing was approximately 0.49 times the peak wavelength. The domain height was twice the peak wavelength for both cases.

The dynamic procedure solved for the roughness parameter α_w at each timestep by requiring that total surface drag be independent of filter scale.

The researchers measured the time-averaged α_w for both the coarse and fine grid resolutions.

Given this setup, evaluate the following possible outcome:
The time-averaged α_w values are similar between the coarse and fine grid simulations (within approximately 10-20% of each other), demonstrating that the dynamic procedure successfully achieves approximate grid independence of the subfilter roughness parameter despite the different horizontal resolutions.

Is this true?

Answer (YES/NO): YES